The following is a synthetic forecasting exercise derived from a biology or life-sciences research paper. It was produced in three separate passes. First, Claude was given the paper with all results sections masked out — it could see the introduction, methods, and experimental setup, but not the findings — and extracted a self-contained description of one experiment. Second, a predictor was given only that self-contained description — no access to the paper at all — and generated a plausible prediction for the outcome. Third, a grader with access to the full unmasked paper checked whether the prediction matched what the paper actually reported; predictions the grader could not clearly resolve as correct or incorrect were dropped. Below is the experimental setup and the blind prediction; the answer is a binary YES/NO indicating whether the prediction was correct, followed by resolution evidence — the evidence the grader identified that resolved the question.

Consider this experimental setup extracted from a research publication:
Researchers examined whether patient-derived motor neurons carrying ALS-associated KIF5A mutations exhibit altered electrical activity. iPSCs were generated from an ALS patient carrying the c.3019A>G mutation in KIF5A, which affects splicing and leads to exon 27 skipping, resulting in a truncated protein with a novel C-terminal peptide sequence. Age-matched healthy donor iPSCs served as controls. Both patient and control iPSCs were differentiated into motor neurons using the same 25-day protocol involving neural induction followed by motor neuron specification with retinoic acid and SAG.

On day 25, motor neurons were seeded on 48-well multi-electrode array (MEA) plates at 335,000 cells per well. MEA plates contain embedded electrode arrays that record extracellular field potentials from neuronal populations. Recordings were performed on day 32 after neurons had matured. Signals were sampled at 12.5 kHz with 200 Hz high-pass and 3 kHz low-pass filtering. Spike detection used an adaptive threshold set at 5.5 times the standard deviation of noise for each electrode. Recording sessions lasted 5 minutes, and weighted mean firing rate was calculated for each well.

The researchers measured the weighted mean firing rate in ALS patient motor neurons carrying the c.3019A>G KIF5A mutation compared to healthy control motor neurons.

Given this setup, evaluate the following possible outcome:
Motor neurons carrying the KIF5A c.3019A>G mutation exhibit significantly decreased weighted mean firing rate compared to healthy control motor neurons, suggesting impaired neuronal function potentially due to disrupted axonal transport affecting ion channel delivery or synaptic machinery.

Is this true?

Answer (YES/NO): NO